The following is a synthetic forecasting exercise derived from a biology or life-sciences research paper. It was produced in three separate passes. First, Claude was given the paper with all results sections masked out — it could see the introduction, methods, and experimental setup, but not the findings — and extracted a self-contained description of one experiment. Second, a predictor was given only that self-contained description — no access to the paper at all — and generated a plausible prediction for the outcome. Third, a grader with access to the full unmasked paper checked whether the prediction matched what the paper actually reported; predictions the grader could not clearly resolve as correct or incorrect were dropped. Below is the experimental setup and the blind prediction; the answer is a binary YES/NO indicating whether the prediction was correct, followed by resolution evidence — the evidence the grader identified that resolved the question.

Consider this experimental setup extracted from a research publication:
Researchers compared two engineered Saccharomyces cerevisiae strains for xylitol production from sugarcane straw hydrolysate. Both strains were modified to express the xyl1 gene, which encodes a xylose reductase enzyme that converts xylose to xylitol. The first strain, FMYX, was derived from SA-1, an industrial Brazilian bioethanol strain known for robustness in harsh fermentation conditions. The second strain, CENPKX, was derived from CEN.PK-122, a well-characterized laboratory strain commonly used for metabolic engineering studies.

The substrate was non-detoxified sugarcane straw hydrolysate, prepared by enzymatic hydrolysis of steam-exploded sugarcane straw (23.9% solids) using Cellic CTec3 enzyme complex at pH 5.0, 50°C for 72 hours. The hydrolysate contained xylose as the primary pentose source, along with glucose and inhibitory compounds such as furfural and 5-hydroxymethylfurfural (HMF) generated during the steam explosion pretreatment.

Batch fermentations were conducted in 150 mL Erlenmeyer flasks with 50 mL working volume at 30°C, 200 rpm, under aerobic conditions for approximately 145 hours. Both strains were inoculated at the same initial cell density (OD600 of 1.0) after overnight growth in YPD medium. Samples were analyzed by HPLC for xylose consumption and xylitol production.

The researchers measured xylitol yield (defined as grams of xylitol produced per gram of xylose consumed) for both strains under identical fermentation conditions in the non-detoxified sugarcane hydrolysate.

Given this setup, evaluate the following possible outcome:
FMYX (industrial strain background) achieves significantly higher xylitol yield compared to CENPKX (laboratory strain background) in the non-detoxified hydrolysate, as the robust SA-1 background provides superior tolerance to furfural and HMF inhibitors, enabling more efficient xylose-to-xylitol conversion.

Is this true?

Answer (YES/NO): NO